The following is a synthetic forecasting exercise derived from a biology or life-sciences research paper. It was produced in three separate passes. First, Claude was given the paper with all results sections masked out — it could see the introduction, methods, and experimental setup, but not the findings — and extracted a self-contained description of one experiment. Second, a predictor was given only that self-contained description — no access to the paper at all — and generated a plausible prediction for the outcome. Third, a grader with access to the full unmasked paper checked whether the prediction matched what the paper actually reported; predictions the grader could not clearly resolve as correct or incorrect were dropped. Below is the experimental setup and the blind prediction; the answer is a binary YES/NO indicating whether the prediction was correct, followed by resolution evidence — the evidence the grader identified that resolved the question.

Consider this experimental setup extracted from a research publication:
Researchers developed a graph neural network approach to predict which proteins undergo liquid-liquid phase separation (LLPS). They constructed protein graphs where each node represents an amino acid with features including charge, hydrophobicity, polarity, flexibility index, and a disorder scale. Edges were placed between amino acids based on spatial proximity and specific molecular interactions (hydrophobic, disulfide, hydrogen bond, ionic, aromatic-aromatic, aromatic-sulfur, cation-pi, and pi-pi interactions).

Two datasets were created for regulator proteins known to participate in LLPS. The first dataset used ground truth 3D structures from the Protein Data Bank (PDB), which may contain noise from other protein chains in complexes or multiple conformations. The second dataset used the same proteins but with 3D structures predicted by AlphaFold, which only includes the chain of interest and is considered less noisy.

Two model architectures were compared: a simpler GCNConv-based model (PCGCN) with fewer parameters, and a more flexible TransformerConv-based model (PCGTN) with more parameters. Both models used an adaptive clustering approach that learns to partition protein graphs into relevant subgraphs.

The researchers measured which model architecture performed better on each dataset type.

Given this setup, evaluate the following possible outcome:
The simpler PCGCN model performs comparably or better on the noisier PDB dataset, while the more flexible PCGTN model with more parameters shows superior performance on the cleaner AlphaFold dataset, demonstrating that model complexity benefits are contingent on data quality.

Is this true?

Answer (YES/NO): YES